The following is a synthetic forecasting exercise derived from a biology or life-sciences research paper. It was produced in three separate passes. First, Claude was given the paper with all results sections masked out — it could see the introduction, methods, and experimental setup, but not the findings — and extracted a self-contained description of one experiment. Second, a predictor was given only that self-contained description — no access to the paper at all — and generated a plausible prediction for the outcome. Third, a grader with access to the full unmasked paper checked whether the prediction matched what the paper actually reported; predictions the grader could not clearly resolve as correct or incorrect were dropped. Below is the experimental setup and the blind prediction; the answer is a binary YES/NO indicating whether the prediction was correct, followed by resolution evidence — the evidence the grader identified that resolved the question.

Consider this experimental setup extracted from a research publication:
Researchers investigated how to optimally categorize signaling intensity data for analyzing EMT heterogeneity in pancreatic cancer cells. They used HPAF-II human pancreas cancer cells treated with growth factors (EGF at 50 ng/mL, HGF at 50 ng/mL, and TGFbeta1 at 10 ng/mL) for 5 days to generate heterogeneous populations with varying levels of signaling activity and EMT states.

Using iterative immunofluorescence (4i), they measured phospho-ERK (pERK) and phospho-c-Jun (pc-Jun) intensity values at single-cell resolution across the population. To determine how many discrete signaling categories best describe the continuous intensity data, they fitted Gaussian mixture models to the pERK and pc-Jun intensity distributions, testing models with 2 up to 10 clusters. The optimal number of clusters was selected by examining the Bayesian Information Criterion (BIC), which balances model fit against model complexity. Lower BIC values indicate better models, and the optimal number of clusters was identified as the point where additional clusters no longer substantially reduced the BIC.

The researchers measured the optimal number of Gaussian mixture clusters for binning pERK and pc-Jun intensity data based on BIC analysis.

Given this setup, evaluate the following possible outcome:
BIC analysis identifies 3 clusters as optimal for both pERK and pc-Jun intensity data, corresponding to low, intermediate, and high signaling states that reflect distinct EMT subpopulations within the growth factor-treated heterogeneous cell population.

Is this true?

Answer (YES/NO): NO